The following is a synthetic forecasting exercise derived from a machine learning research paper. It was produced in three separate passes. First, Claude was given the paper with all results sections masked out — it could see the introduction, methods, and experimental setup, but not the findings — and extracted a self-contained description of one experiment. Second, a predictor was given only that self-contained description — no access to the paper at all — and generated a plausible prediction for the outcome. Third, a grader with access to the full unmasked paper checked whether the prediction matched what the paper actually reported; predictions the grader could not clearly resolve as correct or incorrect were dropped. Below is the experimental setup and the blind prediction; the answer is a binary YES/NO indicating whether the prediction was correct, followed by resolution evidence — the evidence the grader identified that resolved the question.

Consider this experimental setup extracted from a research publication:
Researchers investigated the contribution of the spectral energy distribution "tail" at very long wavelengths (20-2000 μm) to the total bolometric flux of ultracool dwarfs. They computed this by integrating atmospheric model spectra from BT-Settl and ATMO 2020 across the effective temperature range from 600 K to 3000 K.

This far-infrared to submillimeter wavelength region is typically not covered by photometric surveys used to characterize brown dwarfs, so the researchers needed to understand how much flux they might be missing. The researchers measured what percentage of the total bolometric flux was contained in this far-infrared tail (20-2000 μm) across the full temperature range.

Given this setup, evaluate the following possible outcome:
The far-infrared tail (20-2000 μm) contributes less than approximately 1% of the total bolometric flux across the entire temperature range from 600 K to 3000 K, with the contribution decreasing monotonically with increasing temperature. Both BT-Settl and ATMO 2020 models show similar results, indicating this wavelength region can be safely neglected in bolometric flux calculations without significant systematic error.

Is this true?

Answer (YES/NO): NO